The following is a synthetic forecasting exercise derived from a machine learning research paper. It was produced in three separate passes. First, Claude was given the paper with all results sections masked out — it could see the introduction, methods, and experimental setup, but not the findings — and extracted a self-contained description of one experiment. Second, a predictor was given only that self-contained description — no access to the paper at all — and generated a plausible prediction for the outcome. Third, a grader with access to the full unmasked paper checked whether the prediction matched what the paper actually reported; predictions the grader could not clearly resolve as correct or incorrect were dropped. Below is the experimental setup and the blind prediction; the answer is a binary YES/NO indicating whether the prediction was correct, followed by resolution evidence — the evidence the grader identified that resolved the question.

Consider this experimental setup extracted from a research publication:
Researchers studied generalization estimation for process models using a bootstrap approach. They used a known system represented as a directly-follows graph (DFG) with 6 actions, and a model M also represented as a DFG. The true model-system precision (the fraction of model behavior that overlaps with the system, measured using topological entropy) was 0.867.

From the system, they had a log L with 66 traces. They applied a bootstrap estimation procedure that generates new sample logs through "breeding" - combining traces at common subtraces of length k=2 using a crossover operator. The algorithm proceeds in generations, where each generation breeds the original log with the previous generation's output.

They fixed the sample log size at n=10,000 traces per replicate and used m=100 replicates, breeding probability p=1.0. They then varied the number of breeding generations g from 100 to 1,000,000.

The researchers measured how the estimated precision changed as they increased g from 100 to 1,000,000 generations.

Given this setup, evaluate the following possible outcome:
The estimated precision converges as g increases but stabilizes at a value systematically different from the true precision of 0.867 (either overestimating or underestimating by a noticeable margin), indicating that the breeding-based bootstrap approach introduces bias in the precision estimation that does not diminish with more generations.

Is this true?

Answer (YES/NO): YES